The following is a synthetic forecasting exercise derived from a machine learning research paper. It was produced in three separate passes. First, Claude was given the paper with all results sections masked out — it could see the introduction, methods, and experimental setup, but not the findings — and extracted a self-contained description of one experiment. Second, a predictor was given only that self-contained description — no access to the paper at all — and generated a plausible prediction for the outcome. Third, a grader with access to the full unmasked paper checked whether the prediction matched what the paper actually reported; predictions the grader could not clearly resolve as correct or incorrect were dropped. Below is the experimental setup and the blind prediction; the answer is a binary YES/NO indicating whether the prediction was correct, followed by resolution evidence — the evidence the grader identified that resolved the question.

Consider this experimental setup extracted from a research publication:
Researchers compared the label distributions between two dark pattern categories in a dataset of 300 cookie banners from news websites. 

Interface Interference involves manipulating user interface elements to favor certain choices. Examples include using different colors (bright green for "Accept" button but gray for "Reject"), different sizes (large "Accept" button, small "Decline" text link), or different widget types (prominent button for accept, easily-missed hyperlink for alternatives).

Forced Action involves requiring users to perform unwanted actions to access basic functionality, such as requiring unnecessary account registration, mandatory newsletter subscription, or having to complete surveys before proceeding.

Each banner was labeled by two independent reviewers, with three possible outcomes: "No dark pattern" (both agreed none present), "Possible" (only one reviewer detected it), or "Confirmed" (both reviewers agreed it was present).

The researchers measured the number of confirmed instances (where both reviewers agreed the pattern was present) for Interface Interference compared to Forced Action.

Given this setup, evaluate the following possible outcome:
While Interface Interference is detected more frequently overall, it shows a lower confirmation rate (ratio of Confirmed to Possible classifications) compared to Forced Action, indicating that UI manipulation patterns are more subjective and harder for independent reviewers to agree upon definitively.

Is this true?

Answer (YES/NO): NO